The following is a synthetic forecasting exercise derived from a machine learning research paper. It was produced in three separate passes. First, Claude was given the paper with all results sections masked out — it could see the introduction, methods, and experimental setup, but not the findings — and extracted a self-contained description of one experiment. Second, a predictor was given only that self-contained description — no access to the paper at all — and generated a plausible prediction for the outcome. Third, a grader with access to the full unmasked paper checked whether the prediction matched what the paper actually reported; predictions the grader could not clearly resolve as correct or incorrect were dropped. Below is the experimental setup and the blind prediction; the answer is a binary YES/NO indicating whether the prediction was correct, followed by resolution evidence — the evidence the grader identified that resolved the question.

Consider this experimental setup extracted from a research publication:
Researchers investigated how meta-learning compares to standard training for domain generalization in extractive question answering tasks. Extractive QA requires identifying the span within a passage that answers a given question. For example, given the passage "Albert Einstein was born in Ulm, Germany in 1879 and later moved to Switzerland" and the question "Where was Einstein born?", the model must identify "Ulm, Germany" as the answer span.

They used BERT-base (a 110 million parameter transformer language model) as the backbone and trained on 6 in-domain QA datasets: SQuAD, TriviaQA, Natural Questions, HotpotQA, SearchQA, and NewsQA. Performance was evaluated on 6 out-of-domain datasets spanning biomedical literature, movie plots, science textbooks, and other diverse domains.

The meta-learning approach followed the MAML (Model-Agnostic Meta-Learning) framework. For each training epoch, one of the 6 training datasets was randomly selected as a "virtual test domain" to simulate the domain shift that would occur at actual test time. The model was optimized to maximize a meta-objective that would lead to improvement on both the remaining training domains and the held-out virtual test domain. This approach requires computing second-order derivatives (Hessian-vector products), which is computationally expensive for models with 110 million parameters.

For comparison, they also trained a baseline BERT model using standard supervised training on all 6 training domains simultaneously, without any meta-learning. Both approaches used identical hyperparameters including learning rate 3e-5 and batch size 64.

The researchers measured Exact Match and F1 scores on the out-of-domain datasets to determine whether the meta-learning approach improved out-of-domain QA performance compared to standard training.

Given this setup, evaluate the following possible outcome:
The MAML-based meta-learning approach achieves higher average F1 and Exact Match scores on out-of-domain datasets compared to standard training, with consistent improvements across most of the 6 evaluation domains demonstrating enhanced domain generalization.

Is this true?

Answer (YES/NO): NO